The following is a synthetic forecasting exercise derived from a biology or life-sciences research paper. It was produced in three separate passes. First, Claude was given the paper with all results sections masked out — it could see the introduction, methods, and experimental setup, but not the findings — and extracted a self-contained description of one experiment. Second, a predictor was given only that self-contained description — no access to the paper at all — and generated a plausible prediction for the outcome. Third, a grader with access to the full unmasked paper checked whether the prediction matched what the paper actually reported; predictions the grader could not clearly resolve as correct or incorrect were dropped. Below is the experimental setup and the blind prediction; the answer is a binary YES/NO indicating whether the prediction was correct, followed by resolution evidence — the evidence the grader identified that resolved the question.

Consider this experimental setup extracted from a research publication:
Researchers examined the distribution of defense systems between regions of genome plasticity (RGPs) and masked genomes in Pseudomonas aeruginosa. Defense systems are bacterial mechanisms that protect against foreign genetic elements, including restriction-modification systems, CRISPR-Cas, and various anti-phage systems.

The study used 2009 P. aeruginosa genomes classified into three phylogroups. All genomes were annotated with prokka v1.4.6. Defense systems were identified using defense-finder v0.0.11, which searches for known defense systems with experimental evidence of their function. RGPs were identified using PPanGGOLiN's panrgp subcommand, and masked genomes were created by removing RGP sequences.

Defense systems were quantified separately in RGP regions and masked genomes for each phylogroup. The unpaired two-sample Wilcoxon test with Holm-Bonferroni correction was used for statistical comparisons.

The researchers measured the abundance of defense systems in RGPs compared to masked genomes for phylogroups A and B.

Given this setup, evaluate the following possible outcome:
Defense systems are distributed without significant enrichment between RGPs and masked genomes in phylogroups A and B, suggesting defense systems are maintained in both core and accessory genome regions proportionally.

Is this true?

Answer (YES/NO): NO